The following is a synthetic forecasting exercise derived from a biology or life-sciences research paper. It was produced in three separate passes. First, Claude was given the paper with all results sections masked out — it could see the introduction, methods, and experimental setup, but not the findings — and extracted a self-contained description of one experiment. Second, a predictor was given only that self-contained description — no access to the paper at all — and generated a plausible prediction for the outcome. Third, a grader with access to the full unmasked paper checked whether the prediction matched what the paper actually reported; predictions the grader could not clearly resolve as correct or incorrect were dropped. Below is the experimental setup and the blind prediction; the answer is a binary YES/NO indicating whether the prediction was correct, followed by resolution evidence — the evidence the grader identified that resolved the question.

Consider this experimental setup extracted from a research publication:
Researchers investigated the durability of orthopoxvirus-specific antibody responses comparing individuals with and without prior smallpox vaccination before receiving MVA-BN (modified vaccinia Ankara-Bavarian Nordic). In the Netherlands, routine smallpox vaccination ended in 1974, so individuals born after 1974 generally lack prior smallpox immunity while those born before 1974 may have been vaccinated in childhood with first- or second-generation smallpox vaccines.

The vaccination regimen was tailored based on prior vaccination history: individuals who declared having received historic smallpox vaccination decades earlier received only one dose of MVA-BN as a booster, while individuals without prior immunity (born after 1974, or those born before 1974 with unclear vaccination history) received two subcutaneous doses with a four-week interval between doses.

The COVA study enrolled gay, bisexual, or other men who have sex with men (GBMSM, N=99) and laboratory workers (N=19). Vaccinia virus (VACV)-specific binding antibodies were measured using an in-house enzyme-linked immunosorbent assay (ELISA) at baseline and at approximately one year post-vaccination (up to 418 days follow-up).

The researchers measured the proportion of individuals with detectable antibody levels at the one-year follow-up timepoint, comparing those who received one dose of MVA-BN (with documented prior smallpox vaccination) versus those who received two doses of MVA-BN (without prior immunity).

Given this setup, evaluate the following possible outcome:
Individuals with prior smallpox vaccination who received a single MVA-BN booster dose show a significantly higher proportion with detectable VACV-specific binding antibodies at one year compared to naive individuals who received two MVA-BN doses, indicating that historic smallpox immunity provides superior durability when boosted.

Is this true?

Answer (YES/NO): YES